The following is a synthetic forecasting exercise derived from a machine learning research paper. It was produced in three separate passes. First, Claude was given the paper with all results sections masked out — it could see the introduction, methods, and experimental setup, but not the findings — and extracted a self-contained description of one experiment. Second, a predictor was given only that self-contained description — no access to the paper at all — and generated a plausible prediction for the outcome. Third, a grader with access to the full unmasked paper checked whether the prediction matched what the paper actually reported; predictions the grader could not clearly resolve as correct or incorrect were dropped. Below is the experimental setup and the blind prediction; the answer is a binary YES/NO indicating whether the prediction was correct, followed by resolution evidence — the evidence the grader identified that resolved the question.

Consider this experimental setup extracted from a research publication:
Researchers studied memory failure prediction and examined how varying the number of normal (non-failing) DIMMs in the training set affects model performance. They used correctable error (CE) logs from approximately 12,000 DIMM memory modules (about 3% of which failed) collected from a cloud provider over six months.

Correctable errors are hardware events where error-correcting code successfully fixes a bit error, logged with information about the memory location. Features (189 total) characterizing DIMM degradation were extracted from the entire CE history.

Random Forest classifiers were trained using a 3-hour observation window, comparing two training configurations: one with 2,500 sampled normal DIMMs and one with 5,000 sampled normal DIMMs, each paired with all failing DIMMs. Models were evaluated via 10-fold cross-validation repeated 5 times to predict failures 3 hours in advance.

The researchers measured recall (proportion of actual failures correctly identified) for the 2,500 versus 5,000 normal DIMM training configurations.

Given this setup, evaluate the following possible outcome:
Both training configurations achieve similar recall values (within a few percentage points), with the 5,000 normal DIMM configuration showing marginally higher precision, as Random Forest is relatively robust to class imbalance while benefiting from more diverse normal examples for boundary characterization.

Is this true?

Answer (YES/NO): NO